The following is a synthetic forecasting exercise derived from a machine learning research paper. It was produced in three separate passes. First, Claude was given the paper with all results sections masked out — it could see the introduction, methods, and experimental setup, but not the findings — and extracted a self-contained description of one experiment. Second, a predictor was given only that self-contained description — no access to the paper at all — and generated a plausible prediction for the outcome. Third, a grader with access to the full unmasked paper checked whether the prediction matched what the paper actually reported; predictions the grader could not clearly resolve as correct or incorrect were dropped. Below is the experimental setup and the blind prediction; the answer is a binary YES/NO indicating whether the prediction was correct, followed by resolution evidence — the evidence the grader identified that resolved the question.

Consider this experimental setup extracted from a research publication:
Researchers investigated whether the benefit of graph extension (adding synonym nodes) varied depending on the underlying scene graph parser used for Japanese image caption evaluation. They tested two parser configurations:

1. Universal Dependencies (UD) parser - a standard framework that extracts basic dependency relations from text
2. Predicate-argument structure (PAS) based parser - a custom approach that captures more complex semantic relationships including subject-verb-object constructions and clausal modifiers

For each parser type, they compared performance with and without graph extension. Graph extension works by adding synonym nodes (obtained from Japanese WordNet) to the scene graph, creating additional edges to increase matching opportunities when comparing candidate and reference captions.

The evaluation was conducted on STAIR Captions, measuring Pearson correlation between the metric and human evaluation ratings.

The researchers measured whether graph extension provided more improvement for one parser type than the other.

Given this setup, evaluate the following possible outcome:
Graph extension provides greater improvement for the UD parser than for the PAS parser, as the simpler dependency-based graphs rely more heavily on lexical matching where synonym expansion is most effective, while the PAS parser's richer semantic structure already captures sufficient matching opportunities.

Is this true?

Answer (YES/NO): NO